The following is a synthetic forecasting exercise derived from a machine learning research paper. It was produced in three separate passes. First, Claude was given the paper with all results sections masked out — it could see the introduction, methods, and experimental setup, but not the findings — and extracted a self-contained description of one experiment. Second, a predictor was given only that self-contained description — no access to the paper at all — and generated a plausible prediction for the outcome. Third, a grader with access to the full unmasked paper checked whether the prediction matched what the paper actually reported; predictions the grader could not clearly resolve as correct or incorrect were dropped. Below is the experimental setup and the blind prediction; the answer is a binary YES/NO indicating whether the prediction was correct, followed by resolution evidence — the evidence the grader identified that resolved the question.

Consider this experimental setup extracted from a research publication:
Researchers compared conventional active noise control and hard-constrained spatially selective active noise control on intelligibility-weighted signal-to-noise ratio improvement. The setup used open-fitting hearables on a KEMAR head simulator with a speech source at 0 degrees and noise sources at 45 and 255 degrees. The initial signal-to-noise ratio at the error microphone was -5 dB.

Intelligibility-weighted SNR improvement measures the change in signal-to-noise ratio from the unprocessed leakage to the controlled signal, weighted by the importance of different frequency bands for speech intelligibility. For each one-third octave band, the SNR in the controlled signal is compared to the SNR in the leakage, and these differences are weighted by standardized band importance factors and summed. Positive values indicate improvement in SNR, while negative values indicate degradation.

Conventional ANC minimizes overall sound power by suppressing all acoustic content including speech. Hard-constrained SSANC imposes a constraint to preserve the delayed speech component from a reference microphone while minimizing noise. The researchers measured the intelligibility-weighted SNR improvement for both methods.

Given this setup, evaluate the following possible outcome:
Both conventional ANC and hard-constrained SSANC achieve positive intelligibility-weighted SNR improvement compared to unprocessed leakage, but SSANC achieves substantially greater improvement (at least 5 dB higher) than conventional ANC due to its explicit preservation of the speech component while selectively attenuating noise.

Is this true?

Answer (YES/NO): NO